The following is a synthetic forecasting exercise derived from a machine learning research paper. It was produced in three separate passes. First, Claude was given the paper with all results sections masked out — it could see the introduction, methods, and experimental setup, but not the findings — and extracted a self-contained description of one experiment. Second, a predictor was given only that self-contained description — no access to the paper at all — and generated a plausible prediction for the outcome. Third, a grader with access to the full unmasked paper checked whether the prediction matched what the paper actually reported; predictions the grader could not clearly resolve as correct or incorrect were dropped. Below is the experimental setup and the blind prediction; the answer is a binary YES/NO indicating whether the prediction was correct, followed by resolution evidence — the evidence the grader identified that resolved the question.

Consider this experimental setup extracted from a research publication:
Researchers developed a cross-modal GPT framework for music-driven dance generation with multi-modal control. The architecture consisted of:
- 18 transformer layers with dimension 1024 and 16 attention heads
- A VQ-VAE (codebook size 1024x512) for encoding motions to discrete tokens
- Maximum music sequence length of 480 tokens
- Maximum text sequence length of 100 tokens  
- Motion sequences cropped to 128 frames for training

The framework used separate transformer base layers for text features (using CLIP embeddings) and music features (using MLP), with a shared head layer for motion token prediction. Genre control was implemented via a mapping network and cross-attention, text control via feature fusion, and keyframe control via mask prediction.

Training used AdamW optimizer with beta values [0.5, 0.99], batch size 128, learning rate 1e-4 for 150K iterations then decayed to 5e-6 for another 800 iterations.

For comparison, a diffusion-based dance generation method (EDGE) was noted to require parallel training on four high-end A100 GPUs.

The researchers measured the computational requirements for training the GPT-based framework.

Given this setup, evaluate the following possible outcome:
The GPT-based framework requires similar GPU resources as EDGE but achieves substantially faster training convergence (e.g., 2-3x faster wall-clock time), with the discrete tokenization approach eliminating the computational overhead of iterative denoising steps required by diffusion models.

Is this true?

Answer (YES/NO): NO